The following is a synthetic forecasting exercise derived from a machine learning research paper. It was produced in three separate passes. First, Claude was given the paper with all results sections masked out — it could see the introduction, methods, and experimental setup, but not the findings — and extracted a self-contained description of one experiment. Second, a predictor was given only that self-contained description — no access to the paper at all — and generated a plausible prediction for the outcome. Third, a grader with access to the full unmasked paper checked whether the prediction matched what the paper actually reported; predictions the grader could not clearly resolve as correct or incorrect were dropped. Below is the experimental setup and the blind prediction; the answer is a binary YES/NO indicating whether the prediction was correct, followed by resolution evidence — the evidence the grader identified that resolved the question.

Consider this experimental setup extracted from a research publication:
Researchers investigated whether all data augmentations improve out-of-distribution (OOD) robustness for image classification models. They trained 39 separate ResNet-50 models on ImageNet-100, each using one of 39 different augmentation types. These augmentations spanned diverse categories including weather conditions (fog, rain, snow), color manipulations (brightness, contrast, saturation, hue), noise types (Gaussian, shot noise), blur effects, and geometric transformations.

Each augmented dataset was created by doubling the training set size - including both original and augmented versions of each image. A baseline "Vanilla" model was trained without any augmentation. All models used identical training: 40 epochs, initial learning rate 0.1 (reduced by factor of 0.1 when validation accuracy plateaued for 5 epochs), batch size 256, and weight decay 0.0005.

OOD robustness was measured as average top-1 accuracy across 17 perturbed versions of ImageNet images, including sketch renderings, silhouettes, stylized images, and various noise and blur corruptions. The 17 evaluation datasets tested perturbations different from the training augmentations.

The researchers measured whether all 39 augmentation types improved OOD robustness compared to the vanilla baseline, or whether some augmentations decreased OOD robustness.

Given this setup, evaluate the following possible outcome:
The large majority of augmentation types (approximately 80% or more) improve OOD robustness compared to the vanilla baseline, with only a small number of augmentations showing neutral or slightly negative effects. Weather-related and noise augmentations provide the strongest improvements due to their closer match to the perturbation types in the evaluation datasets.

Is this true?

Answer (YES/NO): NO